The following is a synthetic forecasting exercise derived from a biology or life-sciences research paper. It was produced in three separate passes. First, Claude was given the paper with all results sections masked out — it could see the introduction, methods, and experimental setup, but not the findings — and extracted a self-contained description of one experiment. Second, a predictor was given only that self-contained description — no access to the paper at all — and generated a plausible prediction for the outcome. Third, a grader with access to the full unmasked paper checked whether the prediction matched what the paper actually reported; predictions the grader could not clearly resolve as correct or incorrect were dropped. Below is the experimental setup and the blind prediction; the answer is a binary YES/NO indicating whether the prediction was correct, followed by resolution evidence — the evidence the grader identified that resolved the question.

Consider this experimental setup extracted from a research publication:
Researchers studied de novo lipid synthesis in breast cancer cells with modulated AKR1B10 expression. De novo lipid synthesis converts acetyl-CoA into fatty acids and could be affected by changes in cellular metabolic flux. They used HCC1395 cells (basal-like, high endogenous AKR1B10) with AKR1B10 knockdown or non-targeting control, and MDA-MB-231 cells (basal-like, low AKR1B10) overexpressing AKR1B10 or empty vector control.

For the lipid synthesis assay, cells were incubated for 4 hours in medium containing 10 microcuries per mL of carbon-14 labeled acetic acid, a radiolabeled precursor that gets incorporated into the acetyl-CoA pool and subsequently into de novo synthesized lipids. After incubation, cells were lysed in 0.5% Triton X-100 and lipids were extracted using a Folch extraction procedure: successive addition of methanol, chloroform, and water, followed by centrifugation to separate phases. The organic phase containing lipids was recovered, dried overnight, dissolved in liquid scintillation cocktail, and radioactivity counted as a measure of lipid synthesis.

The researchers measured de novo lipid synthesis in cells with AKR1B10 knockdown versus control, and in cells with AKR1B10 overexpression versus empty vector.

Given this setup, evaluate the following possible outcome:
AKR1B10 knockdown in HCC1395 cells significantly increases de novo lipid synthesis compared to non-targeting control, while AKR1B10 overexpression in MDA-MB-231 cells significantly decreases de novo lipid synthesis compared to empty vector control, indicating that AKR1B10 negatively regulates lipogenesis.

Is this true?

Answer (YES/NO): YES